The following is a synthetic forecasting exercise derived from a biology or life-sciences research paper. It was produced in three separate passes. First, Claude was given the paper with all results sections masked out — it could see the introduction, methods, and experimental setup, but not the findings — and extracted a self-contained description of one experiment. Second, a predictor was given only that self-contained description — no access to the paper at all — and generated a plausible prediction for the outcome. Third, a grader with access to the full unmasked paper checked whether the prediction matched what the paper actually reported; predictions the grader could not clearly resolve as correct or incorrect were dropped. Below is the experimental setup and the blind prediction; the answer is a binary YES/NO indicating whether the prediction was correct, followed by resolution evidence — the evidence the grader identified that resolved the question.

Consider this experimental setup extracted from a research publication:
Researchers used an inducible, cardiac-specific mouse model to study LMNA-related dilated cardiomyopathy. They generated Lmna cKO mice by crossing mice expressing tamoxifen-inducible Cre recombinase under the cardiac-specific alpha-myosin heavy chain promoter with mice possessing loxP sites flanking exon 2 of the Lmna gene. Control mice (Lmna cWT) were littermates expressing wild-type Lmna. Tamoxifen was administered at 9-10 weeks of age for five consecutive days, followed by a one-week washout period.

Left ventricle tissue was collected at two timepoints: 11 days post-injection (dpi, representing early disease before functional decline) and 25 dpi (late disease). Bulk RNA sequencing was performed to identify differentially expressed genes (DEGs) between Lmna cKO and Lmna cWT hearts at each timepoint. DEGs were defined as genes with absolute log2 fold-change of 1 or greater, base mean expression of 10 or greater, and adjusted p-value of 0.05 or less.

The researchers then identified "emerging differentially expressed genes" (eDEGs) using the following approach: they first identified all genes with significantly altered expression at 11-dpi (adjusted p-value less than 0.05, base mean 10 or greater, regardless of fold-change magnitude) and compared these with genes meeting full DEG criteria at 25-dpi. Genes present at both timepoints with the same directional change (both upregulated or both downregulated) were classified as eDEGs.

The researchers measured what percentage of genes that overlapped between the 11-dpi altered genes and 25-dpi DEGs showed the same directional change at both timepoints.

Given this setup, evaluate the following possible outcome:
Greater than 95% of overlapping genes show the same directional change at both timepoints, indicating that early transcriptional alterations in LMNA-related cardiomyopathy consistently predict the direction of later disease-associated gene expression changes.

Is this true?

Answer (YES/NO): YES